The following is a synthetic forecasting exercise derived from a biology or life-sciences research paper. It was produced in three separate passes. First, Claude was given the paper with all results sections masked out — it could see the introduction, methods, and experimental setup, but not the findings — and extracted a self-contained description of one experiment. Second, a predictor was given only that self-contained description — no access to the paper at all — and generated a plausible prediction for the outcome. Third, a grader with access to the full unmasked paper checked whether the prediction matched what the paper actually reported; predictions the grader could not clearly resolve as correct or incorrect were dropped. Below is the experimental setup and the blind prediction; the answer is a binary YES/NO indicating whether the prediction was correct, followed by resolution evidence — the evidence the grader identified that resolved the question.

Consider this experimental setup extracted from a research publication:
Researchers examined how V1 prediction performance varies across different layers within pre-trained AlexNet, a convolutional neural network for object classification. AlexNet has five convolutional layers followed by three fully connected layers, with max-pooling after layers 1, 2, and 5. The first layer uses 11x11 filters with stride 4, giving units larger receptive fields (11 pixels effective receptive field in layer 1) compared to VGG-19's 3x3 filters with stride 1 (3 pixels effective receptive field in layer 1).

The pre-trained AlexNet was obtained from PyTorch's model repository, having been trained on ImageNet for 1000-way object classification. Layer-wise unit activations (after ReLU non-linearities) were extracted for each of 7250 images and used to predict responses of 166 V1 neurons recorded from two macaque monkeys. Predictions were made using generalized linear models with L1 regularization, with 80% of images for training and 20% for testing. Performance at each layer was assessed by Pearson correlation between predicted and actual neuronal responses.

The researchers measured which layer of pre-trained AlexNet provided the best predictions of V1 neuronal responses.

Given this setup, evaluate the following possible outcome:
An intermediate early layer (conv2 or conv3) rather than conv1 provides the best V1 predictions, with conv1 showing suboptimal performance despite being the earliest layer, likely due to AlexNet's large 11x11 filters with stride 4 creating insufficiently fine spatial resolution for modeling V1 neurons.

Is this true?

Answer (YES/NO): NO